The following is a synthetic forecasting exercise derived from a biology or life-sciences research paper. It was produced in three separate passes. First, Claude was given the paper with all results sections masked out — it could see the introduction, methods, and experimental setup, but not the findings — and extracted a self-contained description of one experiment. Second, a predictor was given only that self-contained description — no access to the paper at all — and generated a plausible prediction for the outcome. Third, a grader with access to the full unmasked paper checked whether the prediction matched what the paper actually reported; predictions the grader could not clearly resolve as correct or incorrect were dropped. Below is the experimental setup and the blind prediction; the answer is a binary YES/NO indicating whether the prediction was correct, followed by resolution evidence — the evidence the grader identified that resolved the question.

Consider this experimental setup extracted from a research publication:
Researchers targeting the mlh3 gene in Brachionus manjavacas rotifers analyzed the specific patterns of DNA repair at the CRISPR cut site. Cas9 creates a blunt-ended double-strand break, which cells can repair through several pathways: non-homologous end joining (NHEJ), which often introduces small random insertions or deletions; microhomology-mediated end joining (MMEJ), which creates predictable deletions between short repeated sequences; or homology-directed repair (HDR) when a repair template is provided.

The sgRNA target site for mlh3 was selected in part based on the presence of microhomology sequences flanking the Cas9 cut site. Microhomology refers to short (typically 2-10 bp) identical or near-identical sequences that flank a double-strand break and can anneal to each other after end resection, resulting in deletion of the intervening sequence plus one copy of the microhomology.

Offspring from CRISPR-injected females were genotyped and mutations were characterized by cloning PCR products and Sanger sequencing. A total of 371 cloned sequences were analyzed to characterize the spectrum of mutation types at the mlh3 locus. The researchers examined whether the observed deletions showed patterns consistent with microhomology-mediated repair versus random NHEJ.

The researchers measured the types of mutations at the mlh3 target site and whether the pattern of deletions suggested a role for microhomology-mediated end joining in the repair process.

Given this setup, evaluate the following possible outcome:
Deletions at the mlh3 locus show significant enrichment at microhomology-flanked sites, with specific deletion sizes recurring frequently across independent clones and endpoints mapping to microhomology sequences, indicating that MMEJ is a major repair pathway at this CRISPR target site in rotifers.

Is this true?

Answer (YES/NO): NO